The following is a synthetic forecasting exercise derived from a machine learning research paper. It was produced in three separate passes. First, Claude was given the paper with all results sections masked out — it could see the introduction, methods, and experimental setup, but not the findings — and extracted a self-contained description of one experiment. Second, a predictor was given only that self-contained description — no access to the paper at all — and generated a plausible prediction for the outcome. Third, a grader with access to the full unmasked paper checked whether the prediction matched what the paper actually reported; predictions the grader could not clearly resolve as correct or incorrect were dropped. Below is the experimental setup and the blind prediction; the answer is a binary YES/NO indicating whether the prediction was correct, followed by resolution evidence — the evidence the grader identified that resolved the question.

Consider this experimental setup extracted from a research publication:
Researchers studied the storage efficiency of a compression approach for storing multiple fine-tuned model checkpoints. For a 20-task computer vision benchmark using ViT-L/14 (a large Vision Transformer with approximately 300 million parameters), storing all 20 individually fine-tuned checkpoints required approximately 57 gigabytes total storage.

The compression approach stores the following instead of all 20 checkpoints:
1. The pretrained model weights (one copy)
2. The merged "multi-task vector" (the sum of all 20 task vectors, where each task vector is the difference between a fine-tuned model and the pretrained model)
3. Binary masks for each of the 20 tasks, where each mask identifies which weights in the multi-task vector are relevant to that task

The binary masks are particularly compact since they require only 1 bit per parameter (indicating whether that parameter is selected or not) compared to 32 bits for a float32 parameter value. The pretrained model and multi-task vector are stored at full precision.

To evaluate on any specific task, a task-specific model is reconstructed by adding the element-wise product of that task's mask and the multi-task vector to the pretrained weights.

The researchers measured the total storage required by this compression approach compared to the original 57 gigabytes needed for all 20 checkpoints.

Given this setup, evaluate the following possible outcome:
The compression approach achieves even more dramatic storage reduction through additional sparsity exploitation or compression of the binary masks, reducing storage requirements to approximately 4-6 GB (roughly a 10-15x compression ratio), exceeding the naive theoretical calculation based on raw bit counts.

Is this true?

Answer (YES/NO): NO